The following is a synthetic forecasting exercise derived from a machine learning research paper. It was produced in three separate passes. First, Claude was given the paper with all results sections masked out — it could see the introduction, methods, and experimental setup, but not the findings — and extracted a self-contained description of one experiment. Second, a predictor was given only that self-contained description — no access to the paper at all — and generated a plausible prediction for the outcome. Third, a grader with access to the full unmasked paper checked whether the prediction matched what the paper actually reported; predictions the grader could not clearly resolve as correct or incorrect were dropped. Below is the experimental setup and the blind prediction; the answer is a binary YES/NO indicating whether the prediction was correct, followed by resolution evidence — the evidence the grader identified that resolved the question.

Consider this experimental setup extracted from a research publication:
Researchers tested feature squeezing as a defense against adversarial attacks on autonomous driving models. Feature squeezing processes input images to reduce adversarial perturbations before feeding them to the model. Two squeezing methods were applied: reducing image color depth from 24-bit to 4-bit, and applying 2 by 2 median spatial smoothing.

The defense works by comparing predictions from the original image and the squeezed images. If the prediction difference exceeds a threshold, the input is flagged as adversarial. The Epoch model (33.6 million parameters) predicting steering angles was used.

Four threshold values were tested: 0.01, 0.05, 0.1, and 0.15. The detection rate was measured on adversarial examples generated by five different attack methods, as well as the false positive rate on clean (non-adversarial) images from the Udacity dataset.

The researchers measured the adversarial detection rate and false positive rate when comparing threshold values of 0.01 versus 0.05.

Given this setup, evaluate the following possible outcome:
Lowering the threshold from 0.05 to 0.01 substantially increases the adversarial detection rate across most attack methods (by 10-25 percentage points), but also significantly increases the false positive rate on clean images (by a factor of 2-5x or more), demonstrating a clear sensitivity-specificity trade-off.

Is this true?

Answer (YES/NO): YES